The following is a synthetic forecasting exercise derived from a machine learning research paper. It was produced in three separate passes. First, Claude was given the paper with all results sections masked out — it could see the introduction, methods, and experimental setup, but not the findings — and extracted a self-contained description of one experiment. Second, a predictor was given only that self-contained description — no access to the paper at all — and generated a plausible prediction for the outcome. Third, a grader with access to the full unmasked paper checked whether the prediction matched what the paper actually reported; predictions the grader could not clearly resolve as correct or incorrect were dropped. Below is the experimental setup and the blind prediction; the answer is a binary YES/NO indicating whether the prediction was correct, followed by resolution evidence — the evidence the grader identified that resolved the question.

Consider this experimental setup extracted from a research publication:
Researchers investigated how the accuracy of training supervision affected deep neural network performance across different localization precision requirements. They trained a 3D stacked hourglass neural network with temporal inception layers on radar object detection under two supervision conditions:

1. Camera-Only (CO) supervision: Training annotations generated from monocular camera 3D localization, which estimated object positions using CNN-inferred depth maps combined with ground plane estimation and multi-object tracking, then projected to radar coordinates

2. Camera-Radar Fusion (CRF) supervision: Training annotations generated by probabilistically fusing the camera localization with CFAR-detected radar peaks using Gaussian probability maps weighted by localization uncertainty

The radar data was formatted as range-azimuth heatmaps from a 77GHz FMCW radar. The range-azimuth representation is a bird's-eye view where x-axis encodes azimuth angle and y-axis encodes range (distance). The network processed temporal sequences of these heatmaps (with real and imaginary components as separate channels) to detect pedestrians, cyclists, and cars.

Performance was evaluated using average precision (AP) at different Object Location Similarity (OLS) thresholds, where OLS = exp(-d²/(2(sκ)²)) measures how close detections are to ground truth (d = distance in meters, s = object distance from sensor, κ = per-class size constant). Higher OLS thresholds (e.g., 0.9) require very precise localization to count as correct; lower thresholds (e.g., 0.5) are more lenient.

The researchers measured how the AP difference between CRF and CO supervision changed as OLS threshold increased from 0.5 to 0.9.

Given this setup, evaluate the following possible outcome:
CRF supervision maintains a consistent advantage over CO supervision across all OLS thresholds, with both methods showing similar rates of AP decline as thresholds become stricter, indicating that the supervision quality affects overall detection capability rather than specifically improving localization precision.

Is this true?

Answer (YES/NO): NO